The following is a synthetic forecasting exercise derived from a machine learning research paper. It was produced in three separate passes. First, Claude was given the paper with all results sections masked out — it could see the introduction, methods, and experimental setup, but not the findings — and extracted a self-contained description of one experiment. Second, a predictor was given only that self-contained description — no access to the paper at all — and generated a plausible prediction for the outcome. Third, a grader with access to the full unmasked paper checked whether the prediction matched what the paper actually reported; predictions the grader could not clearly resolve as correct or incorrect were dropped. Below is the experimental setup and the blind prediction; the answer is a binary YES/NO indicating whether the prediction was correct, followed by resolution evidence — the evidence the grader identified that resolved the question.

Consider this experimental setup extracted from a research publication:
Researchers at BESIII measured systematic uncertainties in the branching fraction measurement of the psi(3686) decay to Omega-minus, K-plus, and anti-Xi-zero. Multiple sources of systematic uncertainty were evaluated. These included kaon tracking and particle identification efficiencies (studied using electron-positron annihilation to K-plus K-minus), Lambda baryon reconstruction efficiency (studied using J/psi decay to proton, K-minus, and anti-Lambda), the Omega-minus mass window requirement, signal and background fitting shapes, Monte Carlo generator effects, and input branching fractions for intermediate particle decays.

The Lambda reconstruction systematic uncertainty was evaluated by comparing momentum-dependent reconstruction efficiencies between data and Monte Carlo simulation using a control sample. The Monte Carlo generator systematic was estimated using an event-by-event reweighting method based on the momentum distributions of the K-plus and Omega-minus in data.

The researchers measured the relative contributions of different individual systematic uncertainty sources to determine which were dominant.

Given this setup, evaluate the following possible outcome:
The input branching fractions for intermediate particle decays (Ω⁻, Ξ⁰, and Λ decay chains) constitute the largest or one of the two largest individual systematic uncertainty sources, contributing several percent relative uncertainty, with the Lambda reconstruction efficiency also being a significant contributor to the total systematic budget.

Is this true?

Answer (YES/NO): NO